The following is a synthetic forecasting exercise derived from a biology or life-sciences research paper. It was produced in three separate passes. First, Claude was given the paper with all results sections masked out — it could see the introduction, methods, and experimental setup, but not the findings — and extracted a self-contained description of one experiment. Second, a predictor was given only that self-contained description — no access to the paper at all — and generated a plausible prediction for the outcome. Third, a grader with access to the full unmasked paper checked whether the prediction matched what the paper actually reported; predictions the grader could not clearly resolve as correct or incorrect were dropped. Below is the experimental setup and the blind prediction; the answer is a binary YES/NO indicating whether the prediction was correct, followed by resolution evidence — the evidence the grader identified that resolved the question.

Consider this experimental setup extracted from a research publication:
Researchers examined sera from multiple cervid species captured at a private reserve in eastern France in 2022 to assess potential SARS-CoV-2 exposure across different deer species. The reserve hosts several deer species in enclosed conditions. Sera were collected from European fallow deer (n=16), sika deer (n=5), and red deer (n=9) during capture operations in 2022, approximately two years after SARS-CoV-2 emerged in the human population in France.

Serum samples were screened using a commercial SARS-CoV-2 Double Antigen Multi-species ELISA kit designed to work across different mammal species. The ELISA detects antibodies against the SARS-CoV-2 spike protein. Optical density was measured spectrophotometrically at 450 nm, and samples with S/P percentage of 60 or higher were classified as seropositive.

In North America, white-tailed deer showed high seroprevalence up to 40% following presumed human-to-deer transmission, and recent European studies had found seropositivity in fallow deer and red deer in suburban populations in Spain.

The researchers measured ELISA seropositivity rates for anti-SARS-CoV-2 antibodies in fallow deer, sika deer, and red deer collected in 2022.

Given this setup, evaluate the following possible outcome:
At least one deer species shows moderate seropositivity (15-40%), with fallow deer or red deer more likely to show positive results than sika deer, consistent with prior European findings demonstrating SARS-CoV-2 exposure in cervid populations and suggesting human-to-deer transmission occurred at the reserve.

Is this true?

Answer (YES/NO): NO